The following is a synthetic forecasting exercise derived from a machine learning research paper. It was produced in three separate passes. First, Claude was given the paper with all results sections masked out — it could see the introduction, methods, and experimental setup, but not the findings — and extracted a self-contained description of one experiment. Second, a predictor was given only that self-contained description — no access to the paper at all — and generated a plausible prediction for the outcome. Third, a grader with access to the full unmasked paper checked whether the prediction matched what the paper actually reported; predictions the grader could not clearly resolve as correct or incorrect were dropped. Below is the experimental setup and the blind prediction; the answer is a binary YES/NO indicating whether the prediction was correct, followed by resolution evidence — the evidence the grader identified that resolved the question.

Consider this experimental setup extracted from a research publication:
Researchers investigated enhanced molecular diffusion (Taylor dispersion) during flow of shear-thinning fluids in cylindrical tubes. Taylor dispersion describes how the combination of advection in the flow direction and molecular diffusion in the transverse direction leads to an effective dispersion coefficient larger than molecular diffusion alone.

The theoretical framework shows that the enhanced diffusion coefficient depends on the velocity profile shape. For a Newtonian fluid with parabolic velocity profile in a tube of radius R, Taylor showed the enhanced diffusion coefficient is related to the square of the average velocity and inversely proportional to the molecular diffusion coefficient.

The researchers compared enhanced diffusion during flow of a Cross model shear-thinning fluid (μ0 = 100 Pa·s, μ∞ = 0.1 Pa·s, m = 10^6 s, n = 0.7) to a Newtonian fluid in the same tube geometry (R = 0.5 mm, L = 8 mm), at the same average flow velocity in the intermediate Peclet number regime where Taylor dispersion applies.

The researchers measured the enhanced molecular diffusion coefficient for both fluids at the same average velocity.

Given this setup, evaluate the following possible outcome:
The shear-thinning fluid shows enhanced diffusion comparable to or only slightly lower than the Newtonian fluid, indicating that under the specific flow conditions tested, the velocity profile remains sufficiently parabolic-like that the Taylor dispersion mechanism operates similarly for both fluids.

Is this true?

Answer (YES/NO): NO